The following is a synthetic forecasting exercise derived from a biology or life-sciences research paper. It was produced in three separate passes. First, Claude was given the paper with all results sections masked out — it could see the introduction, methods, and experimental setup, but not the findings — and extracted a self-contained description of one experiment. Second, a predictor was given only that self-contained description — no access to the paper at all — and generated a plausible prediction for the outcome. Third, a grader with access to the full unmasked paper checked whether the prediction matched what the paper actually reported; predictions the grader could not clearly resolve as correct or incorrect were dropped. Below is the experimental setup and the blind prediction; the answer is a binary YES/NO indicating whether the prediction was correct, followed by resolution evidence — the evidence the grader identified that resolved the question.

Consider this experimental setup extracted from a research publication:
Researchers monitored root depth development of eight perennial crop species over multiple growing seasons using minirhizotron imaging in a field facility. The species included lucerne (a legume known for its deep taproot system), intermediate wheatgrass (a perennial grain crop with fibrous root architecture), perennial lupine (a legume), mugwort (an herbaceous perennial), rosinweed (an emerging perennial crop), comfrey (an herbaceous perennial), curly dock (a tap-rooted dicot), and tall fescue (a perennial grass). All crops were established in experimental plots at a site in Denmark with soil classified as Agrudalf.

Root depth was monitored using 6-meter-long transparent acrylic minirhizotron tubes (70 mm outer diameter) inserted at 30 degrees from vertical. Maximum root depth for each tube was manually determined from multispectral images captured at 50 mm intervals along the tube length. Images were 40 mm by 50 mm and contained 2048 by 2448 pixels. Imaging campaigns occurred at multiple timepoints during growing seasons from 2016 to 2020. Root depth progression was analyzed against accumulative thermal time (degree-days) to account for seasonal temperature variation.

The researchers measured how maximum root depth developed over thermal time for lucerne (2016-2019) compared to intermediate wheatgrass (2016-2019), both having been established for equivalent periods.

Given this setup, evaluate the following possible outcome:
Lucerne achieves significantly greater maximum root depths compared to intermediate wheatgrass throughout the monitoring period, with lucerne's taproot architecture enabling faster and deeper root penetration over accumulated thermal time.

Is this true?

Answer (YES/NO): NO